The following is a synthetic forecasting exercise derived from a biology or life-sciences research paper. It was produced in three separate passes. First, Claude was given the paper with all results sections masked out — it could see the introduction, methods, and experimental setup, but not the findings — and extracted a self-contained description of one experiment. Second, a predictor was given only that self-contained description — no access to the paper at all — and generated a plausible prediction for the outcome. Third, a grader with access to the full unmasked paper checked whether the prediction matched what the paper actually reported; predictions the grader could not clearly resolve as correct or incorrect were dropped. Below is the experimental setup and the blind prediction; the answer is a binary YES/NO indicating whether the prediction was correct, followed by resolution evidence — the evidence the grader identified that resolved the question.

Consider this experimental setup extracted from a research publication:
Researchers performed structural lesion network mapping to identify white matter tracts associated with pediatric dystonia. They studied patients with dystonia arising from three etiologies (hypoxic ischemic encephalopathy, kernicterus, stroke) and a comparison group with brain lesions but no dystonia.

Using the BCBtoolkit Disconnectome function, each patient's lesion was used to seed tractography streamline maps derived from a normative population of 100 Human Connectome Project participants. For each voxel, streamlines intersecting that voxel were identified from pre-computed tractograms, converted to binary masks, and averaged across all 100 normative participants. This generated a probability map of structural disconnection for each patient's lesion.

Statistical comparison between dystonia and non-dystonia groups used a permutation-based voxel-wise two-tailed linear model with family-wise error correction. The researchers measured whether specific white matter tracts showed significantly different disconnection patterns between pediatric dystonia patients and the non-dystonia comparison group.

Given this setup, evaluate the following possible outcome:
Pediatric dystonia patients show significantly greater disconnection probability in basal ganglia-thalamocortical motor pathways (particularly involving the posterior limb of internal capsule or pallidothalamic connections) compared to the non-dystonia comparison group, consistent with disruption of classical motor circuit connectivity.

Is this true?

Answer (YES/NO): NO